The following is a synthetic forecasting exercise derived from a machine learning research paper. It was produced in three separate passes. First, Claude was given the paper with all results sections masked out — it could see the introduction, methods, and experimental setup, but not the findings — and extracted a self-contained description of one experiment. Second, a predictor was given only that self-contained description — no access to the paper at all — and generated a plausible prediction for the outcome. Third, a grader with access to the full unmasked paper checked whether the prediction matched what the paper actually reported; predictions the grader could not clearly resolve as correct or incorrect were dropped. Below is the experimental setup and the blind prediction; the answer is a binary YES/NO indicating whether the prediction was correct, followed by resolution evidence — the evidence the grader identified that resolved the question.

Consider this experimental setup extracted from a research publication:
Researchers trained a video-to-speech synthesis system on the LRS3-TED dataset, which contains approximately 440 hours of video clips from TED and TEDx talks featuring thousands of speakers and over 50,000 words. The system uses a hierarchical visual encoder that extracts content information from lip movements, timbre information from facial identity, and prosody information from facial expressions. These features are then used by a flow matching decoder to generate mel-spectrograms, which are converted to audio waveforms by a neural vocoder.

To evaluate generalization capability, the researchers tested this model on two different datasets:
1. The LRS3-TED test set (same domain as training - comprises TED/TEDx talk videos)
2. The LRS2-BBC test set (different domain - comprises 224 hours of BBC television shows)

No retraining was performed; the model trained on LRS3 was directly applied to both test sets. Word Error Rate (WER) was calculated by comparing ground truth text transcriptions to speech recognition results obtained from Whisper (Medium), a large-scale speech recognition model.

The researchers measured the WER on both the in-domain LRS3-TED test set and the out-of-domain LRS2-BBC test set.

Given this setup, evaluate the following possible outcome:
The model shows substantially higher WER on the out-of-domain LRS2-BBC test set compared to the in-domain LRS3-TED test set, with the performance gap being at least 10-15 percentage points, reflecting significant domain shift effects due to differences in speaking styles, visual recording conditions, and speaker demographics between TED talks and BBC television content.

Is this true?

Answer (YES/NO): NO